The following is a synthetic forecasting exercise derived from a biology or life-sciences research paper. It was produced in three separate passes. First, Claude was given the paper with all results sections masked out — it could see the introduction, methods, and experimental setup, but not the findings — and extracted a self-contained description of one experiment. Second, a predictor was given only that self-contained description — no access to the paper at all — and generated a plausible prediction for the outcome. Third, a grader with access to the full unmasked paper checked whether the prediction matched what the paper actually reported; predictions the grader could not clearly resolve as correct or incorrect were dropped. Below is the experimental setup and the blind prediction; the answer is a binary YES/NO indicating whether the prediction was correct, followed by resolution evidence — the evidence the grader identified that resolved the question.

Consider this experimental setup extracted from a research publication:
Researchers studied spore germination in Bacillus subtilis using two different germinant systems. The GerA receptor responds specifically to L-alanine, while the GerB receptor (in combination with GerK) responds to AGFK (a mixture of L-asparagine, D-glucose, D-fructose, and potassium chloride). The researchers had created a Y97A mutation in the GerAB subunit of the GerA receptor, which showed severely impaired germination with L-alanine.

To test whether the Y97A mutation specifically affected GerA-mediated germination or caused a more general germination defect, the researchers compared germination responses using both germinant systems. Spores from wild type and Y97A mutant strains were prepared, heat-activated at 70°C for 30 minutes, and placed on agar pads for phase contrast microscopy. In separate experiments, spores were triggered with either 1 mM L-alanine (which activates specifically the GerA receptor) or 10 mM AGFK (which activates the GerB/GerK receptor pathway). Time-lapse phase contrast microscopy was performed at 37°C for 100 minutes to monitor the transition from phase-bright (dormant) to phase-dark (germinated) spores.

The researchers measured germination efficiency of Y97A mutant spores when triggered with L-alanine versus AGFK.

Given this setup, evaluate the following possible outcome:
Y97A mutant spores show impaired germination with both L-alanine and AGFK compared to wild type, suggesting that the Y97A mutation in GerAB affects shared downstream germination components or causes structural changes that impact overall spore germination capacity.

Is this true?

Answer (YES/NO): NO